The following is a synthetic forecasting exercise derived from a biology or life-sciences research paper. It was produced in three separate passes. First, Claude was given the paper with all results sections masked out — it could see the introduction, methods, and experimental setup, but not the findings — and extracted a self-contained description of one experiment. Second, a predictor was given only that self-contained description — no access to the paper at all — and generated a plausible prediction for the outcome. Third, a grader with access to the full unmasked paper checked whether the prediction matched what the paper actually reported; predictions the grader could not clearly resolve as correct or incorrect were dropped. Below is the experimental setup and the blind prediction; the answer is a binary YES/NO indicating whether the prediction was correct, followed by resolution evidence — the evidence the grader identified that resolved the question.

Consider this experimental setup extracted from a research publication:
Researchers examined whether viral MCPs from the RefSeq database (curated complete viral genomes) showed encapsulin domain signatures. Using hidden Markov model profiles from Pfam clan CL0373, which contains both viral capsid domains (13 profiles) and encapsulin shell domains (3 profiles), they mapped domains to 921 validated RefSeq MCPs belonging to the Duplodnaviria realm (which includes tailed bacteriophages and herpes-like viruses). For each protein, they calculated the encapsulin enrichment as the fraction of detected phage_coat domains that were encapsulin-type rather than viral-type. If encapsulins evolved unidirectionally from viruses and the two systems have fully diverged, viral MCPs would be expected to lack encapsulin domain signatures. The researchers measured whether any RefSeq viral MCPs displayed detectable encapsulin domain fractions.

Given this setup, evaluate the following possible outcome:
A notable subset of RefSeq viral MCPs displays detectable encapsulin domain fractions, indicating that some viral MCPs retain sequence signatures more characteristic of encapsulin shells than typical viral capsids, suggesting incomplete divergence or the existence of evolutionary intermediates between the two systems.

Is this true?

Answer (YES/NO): NO